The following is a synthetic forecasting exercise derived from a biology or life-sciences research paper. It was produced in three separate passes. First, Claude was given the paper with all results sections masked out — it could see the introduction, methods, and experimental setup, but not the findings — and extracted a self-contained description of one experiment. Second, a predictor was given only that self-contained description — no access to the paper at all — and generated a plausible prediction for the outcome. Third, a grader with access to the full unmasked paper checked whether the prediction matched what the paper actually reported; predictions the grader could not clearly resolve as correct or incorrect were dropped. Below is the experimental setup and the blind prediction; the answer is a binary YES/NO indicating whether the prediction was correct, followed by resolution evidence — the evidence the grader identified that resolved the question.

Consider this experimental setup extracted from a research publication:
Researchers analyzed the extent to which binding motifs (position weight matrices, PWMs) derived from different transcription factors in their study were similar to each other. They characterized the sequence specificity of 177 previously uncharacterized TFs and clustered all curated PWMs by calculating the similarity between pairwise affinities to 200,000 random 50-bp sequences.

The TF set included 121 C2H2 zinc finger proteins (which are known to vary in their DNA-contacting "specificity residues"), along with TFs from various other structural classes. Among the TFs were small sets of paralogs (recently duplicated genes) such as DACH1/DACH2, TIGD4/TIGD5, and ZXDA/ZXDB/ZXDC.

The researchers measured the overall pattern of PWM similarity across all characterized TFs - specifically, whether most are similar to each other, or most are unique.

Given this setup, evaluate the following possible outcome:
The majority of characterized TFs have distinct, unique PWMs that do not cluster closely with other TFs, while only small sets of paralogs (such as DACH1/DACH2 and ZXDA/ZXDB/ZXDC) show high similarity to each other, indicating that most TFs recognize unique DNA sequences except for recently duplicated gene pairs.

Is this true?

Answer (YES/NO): NO